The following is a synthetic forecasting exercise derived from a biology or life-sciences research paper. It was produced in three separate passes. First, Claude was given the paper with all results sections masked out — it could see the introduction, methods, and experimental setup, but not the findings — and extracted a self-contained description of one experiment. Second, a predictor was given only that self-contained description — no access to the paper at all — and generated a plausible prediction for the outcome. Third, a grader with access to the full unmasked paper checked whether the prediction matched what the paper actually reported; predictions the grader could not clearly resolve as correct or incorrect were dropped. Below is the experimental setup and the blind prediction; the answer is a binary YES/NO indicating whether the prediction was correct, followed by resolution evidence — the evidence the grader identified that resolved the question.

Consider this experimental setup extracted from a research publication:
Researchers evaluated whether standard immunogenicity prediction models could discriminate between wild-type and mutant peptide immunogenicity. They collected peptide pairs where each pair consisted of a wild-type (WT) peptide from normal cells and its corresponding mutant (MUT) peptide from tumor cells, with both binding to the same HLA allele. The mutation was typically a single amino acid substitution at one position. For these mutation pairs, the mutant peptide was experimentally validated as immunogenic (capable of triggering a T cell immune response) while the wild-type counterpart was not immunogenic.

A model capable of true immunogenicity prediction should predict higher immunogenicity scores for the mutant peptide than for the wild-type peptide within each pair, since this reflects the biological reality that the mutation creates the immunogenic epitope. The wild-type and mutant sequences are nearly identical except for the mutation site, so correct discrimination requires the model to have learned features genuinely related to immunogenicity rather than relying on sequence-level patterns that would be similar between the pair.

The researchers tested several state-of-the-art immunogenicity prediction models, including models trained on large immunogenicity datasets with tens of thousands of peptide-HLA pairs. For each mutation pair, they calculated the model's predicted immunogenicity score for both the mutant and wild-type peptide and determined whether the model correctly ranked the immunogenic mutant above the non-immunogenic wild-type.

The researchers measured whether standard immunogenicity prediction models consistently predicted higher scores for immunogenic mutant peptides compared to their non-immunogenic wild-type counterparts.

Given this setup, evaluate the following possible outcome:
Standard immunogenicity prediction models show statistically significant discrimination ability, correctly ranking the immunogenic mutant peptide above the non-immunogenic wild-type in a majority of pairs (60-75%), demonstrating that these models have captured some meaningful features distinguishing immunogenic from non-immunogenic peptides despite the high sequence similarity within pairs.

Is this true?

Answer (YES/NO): NO